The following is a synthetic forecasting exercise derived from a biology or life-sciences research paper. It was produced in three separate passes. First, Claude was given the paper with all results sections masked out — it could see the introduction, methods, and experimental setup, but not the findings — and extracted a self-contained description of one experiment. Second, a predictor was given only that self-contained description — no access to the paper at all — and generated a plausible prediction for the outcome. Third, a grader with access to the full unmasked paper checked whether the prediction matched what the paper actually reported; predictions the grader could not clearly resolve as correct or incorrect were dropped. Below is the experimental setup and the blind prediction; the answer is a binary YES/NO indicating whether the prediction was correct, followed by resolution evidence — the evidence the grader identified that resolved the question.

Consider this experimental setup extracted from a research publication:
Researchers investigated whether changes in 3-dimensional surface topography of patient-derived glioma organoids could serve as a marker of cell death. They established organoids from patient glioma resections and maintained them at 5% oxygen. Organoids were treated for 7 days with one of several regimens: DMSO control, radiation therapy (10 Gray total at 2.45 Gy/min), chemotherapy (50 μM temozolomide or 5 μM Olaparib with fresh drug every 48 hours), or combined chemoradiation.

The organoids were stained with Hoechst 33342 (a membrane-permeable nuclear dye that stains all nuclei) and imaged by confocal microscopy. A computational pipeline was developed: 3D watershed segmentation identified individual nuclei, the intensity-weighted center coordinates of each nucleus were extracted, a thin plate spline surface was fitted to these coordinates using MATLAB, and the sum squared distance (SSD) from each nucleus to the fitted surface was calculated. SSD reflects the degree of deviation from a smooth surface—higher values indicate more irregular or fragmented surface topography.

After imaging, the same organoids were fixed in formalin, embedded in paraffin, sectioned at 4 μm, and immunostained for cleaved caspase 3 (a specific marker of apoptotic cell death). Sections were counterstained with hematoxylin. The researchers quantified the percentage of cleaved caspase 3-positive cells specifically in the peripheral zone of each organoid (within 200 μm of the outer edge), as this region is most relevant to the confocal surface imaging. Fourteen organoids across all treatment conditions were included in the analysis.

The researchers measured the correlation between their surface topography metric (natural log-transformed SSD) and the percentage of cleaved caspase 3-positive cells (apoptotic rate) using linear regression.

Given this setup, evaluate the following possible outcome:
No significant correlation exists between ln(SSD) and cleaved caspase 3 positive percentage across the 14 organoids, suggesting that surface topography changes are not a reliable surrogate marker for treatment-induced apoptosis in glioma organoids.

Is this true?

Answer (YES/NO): NO